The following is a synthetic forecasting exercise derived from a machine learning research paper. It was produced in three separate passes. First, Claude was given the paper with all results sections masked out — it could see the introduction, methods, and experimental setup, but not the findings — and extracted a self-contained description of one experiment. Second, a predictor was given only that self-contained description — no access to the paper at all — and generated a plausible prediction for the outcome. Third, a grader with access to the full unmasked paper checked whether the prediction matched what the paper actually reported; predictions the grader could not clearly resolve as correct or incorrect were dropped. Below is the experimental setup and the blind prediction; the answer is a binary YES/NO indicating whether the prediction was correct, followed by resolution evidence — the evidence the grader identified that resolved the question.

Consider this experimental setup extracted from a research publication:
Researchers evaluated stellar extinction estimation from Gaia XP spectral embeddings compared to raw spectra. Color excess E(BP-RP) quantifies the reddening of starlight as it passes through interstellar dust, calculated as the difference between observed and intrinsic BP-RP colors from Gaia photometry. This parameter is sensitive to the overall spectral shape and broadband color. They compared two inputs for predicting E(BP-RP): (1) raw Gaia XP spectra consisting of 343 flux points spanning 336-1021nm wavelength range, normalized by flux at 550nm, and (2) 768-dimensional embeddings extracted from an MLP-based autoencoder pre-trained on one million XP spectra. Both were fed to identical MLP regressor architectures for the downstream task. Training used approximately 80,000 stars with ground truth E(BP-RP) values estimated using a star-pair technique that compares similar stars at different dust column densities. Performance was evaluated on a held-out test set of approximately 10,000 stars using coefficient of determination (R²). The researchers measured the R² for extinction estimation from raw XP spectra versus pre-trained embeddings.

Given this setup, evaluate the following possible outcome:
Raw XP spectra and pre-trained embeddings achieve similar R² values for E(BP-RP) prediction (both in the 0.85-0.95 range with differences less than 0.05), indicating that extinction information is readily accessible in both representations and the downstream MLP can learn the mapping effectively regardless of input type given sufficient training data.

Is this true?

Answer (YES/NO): NO